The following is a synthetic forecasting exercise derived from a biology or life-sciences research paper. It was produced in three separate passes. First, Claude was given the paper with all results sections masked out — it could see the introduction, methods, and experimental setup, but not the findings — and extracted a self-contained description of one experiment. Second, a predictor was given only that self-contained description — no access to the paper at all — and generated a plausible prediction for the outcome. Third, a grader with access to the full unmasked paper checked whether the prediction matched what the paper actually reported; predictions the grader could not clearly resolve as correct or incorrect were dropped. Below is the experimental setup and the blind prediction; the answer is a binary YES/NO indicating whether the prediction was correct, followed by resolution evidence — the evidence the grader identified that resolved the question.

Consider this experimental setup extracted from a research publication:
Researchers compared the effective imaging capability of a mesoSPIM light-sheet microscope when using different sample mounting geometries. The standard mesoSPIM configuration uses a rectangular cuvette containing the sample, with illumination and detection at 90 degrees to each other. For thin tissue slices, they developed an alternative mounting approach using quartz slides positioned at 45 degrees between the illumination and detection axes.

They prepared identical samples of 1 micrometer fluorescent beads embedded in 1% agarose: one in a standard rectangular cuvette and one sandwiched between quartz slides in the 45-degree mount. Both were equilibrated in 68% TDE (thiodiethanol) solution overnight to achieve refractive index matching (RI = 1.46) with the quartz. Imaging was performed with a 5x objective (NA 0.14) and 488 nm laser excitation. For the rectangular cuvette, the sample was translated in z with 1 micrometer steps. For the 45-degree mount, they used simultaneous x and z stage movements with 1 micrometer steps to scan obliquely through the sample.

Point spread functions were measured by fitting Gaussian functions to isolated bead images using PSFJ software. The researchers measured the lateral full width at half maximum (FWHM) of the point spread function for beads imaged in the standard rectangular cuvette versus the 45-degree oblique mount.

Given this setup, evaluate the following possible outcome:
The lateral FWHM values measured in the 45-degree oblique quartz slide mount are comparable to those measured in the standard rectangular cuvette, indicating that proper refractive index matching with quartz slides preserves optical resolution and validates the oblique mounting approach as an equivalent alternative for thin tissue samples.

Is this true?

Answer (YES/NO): NO